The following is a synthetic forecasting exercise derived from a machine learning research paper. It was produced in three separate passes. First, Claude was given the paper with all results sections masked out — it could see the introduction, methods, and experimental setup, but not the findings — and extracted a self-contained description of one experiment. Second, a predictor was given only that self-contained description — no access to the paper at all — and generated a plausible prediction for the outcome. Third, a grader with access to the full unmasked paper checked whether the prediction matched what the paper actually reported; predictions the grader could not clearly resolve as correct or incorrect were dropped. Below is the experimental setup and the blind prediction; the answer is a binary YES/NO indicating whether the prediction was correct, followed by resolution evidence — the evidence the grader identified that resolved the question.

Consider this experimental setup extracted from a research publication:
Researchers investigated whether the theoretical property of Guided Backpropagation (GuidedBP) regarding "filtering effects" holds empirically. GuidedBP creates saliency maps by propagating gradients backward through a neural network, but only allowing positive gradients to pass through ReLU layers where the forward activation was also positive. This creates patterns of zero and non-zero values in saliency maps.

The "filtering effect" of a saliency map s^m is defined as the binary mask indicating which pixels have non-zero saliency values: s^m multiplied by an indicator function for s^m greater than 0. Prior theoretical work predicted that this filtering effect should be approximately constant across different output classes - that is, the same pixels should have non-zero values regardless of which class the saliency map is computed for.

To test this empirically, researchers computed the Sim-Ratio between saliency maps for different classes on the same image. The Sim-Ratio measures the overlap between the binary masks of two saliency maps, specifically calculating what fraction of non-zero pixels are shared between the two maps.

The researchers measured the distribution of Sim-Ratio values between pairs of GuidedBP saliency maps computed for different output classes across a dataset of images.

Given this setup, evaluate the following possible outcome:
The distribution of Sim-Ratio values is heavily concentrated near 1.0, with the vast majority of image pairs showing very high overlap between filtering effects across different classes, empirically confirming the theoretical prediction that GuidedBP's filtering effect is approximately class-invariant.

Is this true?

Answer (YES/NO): YES